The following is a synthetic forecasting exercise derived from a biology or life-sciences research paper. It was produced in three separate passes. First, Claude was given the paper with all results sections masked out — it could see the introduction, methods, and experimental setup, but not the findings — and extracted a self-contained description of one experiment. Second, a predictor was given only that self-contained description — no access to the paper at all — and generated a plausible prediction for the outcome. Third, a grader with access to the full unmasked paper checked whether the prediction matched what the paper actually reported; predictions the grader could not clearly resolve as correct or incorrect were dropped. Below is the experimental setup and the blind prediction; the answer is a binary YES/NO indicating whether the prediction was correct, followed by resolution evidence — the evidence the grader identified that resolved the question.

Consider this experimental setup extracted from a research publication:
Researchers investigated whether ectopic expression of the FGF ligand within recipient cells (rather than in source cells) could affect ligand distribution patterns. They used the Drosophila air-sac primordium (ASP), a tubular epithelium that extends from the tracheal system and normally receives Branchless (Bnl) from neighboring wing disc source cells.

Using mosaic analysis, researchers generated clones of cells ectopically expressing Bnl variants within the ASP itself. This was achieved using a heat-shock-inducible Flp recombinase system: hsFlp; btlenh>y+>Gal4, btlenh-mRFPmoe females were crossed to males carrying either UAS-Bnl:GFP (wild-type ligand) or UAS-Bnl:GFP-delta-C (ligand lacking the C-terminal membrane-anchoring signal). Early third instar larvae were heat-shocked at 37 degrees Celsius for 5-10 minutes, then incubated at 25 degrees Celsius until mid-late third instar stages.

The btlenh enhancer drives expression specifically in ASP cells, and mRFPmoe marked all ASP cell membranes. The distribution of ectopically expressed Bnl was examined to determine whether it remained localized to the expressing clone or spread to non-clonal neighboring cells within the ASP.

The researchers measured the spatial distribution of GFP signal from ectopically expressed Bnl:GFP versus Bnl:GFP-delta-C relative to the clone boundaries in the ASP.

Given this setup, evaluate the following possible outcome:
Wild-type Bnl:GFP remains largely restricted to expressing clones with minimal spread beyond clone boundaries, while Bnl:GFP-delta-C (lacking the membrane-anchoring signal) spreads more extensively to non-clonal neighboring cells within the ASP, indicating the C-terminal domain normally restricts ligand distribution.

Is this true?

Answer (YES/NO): NO